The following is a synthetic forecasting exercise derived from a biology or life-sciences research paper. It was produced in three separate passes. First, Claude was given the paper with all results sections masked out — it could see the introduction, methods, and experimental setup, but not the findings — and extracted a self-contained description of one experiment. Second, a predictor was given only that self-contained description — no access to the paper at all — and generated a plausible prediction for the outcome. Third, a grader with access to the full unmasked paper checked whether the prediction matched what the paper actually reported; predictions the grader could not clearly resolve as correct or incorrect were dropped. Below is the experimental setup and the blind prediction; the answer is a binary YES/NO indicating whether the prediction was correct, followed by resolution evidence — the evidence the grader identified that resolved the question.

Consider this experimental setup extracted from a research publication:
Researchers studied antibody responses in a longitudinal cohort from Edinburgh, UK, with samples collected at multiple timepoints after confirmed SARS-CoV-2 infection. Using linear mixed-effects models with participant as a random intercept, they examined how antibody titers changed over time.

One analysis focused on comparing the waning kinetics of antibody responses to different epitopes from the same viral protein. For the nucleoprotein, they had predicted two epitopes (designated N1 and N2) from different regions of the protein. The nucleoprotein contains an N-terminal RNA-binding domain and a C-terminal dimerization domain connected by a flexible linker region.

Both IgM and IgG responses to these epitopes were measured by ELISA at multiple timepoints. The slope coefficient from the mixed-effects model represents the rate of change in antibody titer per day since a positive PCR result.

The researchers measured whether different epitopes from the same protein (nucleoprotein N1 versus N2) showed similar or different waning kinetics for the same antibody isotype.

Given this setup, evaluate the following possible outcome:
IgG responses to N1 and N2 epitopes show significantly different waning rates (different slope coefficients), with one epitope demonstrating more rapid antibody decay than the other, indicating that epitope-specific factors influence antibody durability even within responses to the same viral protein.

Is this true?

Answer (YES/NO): YES